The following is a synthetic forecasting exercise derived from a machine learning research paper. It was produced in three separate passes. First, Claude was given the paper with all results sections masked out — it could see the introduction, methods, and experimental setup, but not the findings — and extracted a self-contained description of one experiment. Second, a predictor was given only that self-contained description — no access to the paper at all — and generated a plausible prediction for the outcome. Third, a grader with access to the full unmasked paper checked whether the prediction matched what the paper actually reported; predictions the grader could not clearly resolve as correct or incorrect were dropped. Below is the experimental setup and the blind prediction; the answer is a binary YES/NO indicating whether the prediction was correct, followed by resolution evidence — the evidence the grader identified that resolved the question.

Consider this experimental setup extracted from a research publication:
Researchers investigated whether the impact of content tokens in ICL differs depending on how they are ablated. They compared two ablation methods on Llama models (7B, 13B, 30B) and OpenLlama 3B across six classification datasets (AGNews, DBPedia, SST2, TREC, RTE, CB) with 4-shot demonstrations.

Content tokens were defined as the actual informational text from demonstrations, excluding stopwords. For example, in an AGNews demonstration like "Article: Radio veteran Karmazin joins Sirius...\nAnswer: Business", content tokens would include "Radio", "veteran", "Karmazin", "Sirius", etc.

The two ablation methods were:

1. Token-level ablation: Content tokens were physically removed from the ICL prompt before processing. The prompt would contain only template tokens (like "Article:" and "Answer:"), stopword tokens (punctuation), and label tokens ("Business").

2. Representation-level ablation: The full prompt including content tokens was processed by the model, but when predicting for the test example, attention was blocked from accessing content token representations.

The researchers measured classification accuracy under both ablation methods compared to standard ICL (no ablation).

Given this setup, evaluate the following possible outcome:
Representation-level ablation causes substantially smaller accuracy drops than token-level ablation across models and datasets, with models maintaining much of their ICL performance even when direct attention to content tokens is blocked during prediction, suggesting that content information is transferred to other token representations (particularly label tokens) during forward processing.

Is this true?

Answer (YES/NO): YES